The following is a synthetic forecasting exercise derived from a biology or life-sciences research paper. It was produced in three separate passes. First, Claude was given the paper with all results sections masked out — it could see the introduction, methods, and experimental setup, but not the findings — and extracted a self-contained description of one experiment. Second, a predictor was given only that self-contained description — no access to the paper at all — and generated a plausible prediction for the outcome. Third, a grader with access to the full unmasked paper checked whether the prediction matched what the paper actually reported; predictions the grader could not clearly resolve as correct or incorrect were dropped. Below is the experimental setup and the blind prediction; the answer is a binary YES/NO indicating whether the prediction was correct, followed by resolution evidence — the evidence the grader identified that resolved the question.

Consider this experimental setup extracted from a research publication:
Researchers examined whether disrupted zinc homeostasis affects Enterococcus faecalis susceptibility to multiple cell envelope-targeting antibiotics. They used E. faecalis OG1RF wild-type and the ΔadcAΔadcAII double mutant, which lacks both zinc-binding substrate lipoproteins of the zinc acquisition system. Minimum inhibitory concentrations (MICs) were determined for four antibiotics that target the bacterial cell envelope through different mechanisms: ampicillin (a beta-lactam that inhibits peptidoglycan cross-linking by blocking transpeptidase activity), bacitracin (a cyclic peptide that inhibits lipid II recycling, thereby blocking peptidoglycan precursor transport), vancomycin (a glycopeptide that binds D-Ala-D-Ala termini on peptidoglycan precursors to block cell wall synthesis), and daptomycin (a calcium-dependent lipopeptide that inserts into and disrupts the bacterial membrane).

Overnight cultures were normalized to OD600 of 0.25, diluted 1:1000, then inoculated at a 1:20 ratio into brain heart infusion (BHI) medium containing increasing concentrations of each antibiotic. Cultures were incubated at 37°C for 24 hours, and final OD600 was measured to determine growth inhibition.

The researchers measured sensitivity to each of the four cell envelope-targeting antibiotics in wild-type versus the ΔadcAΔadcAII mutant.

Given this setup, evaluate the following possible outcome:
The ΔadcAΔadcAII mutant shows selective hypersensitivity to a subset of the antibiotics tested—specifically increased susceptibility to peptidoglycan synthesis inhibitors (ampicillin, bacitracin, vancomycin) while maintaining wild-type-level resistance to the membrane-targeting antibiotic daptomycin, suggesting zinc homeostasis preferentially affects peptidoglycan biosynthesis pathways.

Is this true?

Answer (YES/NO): NO